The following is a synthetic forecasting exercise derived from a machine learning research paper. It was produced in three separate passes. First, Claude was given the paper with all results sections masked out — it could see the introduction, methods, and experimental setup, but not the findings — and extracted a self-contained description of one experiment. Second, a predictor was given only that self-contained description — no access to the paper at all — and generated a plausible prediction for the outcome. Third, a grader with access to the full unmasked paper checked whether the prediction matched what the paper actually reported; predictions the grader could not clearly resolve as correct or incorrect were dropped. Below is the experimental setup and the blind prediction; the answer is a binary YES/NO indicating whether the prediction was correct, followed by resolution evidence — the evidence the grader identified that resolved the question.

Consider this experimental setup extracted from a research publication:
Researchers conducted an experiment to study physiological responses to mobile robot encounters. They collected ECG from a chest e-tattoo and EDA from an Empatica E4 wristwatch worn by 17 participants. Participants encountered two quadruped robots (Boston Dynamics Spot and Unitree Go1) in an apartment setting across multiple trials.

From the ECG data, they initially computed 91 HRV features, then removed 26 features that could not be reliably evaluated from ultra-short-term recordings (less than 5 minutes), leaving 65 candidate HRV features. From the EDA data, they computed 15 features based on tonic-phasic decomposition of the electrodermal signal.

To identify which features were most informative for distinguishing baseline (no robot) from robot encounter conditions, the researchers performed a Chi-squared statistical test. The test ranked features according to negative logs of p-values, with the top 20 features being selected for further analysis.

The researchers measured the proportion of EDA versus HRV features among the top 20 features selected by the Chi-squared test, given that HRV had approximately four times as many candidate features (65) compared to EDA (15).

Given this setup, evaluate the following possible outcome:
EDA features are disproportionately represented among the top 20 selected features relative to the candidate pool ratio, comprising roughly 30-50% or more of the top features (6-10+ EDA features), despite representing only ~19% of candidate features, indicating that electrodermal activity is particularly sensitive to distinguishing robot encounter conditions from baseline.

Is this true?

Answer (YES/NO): YES